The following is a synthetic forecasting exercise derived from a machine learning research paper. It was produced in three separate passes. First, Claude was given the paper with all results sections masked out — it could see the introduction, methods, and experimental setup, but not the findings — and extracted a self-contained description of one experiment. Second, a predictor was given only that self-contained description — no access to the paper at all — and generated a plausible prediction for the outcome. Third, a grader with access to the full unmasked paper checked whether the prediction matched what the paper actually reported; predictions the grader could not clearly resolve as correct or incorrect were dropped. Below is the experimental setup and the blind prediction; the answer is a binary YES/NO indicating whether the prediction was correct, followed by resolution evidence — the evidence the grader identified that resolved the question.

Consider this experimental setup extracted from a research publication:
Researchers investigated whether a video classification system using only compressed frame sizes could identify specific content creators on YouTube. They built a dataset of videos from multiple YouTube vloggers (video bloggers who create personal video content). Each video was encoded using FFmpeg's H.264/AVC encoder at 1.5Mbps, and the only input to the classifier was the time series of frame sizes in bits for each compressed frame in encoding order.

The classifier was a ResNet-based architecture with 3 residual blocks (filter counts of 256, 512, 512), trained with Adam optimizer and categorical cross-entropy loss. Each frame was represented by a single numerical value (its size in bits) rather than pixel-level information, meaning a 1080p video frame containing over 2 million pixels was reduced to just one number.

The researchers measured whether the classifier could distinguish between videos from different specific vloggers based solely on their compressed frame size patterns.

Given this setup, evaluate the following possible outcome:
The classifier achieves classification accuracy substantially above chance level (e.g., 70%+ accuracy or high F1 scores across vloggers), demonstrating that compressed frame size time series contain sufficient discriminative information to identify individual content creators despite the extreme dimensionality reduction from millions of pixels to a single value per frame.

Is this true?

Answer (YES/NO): YES